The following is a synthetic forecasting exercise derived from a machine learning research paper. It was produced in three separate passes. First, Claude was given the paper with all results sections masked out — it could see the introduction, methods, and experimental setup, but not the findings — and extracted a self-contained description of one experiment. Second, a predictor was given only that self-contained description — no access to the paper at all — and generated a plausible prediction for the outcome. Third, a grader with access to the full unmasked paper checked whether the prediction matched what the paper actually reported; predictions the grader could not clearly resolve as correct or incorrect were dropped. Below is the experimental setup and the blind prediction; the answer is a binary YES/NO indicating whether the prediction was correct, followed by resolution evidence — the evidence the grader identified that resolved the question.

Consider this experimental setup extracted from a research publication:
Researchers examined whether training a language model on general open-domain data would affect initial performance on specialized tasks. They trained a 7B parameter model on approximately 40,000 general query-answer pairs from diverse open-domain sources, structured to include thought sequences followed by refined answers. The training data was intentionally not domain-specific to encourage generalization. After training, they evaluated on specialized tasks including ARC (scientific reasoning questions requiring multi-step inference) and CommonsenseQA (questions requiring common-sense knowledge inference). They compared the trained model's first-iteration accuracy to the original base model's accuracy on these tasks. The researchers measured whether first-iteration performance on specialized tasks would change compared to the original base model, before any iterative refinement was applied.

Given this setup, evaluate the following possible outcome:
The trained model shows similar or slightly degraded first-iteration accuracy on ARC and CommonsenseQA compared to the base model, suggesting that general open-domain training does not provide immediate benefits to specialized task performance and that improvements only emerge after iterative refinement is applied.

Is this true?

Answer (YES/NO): YES